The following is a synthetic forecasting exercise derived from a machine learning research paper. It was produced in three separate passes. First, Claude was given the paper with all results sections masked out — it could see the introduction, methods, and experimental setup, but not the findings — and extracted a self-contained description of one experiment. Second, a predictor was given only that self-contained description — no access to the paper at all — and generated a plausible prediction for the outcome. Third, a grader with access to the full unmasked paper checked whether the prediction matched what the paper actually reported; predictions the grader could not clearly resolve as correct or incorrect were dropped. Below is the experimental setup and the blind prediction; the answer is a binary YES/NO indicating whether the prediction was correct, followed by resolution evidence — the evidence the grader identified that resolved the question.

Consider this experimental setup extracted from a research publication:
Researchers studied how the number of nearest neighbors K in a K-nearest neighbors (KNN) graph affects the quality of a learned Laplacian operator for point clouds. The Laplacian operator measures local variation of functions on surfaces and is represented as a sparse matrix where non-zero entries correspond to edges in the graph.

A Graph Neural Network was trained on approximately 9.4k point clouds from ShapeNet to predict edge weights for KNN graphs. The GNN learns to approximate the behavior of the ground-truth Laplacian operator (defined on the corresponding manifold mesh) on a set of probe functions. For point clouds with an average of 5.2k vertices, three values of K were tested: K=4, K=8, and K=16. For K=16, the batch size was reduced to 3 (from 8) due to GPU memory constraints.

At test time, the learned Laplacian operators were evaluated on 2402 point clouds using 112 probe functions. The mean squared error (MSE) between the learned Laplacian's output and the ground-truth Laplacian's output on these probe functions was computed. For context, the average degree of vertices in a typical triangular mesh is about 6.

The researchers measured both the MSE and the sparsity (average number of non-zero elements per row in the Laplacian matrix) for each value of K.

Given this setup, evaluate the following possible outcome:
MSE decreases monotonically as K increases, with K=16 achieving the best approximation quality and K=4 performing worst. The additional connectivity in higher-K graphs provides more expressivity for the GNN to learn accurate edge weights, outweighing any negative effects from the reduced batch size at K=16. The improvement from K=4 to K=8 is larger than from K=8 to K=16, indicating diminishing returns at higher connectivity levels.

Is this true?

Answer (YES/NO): YES